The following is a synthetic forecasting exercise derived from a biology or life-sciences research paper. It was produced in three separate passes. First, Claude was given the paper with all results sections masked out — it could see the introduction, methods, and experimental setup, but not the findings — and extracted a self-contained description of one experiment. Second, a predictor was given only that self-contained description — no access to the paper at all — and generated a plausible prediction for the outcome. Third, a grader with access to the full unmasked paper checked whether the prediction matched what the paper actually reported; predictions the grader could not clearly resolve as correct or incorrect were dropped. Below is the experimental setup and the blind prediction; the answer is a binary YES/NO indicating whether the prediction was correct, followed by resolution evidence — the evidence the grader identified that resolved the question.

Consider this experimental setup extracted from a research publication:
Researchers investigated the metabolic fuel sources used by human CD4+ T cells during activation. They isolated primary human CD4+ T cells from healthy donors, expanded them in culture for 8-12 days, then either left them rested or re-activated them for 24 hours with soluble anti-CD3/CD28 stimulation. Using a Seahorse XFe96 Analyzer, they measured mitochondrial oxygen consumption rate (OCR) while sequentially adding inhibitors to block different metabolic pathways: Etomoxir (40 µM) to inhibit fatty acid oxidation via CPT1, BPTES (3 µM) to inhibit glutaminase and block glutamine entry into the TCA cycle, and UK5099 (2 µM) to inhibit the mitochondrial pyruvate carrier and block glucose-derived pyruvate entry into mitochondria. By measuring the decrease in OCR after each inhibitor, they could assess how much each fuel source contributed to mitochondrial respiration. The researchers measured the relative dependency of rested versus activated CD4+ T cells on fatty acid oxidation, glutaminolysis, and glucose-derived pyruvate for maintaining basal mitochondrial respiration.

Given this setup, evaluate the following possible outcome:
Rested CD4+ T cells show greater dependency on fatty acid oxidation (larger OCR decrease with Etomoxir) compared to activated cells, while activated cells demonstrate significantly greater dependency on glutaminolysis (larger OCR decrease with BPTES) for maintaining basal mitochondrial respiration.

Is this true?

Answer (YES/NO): NO